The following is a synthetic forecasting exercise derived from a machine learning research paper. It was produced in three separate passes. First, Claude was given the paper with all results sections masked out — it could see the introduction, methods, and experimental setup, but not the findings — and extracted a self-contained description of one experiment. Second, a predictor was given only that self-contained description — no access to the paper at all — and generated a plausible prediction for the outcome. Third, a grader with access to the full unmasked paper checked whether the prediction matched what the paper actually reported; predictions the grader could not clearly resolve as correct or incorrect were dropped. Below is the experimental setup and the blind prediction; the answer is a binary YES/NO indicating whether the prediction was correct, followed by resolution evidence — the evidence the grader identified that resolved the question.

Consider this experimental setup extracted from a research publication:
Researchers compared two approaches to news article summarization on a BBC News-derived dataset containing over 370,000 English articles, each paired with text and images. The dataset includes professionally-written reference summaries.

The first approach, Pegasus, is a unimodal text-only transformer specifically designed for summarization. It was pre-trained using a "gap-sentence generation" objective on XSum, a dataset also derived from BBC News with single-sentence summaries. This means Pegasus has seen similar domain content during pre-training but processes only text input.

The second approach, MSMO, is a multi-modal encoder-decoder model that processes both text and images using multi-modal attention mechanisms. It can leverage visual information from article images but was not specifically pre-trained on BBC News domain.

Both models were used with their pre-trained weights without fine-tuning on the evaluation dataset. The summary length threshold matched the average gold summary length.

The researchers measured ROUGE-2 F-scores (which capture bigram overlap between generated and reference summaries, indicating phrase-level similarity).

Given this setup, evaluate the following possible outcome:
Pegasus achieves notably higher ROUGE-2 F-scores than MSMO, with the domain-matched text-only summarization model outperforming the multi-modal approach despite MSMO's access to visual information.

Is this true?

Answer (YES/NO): YES